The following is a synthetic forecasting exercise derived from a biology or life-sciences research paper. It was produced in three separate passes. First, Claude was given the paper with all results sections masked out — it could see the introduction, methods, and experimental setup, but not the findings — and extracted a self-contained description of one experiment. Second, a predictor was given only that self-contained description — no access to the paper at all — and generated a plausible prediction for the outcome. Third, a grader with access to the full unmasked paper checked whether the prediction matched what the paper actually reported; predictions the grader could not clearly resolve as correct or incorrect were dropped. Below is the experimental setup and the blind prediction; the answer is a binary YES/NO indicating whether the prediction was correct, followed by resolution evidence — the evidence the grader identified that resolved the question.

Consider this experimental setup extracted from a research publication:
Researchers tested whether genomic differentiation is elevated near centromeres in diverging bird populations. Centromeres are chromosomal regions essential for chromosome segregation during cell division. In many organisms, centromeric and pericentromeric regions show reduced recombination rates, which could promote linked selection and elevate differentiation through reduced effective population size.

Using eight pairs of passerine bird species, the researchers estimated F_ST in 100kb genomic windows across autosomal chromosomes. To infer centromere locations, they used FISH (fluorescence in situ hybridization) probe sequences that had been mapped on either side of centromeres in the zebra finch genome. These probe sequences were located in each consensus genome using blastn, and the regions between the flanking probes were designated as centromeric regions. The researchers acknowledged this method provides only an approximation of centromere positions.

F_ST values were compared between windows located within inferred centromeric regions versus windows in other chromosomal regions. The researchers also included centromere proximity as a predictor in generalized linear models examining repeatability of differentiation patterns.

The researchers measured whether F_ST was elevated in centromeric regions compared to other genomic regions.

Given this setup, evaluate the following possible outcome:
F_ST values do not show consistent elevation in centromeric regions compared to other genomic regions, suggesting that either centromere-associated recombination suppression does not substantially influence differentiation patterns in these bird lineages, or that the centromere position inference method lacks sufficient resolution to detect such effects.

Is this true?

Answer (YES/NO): NO